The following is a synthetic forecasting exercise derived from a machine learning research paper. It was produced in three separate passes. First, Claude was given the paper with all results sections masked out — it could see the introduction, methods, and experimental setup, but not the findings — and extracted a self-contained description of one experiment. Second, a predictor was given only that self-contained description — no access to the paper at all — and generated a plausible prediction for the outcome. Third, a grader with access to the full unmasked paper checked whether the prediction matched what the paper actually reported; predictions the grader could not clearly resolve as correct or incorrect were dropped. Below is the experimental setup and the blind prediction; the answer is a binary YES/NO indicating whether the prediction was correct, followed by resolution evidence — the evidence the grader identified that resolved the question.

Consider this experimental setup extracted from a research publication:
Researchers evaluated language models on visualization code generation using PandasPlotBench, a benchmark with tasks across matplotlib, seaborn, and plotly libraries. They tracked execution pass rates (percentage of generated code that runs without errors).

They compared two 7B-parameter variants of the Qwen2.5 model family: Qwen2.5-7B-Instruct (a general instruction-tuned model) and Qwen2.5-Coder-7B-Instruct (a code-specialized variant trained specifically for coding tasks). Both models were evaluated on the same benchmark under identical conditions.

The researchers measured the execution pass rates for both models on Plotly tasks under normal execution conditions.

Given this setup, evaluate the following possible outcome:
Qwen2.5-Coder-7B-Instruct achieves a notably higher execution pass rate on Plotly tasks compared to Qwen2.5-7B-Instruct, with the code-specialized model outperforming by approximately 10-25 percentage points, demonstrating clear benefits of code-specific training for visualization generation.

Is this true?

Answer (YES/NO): NO